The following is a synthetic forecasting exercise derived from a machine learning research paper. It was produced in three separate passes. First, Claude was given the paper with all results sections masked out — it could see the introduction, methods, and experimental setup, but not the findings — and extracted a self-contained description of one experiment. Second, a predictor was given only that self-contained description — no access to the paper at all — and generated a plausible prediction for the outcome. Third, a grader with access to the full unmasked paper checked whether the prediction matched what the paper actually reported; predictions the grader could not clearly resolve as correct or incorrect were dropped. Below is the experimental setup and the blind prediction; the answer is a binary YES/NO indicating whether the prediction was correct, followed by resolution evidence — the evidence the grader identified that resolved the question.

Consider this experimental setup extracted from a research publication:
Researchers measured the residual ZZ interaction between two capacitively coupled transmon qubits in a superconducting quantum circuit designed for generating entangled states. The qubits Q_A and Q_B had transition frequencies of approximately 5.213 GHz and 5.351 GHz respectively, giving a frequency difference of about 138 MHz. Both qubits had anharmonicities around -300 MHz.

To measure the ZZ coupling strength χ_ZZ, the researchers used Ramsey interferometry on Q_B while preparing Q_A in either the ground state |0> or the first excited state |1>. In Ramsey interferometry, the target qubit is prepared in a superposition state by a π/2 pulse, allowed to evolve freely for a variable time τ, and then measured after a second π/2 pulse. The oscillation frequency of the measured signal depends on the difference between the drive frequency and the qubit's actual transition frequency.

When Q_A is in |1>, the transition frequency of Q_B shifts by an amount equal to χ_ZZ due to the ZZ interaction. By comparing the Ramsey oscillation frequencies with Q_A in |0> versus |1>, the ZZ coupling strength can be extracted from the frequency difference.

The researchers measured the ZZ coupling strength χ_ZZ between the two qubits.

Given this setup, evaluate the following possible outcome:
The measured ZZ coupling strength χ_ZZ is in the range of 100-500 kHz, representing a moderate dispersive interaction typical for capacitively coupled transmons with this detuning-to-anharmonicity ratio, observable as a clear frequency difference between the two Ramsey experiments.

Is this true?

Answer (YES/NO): NO